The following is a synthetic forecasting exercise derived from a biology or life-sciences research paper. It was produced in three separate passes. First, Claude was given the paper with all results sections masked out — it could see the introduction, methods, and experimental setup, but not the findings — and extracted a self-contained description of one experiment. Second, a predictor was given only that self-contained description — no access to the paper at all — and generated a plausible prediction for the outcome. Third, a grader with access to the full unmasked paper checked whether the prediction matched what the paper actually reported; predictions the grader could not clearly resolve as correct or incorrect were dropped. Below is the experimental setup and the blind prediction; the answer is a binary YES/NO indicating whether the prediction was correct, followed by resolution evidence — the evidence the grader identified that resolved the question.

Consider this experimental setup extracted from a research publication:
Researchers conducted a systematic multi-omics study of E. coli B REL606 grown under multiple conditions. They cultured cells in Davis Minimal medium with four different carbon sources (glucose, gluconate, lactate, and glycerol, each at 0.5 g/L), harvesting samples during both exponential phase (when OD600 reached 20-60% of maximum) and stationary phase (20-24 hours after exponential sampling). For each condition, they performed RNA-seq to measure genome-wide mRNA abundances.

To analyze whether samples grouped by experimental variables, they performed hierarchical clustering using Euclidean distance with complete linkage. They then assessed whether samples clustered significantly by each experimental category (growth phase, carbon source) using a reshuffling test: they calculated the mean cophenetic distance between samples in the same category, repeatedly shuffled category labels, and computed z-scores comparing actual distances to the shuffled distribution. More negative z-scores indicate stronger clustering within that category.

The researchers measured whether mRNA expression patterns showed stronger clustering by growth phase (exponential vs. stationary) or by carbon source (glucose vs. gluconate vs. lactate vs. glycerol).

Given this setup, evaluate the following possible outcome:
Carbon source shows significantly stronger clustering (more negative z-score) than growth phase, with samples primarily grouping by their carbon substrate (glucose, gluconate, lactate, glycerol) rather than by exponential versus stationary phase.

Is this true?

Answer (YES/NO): NO